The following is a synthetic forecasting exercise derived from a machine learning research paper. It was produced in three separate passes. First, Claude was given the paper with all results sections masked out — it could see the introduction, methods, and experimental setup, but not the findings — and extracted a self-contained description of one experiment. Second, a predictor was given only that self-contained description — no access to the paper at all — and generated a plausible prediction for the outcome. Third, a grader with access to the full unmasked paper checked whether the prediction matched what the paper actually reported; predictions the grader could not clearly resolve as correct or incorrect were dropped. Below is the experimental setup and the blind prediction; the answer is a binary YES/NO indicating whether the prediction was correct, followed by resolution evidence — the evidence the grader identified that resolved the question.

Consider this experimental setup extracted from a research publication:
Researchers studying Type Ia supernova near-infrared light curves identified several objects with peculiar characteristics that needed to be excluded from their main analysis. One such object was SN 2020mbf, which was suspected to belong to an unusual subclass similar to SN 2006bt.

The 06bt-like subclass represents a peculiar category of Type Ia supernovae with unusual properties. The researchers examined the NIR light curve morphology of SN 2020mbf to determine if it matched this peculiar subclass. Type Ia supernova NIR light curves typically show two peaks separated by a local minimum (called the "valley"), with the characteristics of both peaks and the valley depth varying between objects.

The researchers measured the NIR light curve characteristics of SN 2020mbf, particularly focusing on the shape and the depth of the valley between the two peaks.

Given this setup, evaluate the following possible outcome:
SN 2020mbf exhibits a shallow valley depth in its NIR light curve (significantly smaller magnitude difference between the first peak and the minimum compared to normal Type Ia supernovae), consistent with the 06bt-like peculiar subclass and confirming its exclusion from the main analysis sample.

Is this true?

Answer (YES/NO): YES